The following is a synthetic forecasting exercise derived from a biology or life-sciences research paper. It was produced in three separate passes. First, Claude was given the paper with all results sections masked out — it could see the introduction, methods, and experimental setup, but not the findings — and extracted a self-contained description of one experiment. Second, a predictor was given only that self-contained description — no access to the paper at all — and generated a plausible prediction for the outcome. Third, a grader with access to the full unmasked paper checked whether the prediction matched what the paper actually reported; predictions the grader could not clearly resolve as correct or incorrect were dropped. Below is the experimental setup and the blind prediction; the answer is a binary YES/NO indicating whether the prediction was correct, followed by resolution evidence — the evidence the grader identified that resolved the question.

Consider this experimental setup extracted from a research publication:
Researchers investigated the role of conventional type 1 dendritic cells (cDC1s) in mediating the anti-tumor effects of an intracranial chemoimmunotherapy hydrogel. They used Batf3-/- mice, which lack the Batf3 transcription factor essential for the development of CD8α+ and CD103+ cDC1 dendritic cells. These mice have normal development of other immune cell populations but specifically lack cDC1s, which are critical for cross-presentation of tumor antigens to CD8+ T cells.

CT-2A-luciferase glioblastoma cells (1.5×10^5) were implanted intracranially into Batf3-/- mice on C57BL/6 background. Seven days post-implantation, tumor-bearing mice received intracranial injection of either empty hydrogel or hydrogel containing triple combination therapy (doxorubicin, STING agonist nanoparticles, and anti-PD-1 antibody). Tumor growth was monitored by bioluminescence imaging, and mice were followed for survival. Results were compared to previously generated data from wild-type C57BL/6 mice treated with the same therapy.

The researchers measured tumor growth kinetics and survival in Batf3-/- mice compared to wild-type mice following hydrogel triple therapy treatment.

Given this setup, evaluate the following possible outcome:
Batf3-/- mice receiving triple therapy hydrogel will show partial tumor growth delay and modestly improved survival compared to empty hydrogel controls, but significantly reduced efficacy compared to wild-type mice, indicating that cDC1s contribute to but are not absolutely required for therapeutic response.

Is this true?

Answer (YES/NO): YES